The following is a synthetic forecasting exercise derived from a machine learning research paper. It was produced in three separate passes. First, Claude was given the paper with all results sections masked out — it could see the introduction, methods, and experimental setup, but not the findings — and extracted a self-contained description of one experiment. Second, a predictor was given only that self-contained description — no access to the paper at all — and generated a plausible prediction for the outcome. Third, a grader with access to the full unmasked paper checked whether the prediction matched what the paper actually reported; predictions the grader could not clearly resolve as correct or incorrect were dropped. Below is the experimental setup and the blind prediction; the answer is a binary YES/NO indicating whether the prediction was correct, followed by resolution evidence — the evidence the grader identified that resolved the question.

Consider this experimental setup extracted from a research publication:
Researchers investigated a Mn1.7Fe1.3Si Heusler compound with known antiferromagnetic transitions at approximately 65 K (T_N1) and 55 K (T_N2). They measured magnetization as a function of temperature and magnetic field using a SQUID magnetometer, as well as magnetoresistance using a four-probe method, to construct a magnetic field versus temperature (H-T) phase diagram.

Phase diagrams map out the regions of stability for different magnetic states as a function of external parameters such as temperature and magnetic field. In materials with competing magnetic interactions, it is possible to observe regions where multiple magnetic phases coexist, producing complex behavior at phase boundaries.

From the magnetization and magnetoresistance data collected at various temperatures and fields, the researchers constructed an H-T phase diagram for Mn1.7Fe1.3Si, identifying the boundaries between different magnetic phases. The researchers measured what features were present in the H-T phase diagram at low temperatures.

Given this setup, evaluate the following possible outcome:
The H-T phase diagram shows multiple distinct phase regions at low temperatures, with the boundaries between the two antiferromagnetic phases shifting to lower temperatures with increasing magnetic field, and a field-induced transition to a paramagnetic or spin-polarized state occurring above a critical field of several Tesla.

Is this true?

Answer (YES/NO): NO